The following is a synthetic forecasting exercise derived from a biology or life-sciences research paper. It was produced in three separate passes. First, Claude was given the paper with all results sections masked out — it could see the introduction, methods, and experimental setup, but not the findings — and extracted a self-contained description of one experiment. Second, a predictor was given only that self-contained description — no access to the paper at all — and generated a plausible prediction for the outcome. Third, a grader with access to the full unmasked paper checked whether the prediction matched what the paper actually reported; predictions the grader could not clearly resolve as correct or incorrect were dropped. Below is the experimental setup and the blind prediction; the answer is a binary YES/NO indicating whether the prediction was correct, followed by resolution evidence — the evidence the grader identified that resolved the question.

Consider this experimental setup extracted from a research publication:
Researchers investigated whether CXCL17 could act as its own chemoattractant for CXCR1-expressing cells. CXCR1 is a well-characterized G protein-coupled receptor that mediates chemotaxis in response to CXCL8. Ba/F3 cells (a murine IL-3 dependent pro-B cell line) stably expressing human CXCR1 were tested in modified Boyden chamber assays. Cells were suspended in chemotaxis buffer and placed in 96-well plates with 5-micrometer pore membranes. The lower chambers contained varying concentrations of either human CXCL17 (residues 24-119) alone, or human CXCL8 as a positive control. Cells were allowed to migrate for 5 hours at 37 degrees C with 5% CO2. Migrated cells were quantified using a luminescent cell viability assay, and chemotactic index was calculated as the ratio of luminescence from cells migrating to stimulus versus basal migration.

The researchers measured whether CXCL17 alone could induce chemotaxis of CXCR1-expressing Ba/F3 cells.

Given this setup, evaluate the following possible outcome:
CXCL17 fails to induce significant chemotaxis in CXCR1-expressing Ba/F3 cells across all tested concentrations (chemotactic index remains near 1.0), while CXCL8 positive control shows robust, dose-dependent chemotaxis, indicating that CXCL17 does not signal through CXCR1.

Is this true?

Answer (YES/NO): YES